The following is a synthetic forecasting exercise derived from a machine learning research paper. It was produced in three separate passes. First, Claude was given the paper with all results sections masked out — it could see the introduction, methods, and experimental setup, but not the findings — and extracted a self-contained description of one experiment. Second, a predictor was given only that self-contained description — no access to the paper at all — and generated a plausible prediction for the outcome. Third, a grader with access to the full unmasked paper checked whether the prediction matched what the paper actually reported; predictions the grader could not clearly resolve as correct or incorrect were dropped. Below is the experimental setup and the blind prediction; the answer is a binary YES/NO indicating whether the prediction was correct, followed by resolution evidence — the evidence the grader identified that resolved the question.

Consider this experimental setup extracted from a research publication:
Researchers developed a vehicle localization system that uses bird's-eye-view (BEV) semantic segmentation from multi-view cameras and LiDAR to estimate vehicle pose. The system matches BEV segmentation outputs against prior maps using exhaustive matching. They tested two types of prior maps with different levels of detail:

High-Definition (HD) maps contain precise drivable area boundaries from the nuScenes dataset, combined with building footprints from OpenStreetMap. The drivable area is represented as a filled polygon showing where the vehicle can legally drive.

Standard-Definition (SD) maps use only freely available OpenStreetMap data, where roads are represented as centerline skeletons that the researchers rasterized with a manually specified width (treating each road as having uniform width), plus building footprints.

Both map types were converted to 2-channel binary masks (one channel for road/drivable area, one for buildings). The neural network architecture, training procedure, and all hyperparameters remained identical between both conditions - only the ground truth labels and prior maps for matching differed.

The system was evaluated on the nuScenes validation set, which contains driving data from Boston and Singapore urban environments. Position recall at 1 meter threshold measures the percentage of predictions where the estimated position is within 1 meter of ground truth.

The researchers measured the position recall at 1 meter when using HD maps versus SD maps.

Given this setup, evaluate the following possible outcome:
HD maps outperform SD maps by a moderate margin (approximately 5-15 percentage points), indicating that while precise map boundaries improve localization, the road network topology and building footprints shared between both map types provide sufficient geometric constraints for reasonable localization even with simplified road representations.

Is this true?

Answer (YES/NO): NO